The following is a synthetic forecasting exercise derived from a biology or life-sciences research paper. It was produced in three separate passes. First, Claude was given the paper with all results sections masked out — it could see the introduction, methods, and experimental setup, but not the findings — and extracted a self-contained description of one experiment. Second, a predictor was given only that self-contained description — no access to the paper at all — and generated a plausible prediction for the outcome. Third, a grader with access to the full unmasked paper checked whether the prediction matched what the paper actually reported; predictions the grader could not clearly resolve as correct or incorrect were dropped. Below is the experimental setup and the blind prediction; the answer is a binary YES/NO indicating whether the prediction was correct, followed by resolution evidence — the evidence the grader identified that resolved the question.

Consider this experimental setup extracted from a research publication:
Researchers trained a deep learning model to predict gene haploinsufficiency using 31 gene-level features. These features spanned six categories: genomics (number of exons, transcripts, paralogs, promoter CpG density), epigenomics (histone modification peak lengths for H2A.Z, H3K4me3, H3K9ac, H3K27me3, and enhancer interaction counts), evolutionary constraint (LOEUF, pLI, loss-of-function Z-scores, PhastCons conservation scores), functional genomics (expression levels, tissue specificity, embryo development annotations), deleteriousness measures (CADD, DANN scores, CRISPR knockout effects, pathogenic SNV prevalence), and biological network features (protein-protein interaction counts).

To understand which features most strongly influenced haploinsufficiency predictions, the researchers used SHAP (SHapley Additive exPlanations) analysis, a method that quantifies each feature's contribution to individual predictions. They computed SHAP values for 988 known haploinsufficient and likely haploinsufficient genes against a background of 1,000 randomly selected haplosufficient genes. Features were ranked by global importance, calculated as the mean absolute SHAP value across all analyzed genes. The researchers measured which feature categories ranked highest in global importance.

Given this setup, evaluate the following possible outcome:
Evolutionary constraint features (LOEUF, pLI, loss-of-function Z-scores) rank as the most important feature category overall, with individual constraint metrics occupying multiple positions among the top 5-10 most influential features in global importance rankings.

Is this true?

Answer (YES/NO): NO